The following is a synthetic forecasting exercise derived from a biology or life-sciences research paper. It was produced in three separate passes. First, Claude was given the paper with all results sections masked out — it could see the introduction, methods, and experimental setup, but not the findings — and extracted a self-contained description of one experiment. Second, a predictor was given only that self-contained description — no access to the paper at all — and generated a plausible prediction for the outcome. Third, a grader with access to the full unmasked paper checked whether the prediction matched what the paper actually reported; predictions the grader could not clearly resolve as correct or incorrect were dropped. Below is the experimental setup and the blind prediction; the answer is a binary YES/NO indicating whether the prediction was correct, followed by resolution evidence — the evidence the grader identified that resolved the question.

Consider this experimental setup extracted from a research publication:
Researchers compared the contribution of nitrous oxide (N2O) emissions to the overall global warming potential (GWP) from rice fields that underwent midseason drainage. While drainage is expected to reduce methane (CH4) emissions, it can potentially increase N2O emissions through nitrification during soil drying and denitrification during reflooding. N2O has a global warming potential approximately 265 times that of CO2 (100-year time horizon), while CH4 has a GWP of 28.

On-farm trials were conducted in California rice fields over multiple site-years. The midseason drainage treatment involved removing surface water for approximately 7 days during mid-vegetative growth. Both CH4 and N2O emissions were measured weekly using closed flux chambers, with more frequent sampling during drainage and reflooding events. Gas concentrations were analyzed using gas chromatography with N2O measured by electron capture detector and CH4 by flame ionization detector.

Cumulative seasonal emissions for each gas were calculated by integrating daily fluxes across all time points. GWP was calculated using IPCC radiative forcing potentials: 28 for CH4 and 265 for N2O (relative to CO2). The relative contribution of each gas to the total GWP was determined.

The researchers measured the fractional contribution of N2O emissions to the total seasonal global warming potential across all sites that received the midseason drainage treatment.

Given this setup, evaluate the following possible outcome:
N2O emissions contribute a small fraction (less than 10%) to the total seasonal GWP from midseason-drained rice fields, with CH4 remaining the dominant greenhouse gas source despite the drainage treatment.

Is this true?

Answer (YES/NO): YES